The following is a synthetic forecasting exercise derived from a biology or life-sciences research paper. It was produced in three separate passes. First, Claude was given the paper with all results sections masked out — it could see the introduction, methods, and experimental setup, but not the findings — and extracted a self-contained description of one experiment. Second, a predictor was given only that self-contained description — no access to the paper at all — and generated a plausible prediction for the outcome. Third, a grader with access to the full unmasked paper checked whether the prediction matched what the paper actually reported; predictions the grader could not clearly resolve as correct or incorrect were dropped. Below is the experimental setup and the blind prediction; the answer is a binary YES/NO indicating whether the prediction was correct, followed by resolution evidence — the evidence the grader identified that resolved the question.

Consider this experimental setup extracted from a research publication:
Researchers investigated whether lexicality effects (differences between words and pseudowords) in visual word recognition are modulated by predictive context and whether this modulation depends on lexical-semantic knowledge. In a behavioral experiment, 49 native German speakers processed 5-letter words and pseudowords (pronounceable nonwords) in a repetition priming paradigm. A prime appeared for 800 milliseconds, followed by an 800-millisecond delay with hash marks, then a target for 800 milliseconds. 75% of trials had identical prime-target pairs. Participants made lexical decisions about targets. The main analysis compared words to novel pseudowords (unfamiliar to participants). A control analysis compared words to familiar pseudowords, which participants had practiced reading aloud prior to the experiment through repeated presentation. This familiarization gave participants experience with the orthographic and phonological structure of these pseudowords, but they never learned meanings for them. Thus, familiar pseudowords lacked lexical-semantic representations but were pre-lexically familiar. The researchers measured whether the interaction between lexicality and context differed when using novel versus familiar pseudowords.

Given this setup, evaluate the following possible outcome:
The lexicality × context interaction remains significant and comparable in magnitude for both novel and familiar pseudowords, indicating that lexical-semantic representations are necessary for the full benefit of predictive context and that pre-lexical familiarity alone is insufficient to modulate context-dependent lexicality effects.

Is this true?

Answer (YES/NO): YES